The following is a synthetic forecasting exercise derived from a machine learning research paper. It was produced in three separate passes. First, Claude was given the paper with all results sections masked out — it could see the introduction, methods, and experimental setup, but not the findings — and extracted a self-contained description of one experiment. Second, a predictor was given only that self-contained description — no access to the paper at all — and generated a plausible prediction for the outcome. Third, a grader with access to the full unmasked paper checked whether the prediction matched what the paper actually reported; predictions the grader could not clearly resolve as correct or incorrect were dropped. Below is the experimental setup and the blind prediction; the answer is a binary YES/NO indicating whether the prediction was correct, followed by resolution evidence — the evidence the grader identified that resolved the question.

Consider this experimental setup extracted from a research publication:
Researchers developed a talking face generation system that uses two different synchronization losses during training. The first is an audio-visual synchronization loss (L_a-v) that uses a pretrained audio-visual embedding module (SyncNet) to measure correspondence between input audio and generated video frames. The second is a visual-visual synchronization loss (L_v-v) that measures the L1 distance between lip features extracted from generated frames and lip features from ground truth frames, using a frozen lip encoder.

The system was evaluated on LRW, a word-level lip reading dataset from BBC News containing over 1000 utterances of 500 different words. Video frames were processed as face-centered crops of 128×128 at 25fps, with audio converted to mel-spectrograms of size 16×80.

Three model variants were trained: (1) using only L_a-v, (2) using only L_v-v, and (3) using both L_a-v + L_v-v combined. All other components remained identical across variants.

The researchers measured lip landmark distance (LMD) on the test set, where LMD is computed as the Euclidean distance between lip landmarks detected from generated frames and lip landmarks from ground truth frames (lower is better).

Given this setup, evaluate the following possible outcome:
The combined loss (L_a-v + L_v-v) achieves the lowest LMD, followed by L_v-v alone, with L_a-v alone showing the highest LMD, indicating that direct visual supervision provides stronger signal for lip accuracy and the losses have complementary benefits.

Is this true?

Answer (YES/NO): YES